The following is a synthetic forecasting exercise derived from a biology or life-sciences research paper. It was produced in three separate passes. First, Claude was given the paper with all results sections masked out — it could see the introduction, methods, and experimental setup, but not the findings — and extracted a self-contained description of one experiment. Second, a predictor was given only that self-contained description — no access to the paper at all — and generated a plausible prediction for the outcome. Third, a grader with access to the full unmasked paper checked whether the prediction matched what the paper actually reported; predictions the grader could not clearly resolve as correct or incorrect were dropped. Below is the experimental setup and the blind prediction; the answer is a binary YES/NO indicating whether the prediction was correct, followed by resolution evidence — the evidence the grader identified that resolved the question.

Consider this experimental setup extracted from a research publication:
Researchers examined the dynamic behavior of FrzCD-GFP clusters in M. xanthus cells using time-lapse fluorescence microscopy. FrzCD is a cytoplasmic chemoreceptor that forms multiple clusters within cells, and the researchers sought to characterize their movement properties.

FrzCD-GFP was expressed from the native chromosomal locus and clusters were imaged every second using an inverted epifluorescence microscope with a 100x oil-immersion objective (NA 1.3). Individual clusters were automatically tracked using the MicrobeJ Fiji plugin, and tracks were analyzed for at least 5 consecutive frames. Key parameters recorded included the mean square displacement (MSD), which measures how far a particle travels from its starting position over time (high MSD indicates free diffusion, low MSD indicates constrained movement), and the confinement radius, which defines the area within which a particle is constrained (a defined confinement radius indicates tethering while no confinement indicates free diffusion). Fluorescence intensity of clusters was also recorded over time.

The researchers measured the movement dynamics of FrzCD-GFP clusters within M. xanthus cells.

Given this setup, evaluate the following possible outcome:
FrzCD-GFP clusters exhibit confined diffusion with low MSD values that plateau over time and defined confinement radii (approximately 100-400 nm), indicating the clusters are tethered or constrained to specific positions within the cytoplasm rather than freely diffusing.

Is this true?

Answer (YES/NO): YES